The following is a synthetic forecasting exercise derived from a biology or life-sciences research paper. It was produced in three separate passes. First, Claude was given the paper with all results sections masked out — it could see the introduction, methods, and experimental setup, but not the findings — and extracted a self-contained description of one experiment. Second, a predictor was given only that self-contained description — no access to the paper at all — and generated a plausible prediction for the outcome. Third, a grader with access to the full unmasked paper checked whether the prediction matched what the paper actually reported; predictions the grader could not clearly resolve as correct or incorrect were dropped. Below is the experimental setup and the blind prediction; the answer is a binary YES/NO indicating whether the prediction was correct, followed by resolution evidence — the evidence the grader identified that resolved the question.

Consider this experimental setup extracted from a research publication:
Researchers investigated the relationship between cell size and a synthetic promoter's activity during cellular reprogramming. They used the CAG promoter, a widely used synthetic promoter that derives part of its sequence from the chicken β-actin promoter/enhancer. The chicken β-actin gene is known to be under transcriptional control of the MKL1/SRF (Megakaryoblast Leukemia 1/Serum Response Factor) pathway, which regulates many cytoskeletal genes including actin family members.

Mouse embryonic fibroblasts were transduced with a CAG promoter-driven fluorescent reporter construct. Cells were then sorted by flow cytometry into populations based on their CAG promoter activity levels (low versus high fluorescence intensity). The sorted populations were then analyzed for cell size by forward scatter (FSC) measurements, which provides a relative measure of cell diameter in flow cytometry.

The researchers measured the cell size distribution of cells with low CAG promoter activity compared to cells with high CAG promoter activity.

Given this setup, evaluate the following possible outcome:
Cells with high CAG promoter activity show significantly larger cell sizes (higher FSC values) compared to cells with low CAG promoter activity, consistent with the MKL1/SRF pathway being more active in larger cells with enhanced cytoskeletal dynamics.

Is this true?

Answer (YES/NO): YES